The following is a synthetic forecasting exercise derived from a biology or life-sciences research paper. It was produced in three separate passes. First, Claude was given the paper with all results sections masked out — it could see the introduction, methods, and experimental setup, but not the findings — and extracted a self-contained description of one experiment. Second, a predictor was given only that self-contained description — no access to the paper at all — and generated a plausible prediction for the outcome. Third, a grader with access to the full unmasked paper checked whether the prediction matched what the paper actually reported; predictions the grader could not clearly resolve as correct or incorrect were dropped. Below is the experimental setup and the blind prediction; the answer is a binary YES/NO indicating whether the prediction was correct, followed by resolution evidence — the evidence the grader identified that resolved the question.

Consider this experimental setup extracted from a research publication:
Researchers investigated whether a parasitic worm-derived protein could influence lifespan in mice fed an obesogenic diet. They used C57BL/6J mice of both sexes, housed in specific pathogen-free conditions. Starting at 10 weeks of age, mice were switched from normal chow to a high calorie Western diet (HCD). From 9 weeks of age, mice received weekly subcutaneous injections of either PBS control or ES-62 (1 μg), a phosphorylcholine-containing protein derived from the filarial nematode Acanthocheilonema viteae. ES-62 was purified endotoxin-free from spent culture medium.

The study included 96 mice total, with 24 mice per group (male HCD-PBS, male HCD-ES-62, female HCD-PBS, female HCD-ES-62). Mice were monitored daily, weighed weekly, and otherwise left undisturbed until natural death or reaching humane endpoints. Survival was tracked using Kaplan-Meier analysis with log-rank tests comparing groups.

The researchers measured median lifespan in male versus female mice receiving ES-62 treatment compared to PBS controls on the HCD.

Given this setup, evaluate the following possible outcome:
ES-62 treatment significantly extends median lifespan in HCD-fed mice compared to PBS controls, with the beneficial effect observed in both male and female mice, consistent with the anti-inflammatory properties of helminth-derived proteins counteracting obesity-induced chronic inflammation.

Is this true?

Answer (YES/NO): NO